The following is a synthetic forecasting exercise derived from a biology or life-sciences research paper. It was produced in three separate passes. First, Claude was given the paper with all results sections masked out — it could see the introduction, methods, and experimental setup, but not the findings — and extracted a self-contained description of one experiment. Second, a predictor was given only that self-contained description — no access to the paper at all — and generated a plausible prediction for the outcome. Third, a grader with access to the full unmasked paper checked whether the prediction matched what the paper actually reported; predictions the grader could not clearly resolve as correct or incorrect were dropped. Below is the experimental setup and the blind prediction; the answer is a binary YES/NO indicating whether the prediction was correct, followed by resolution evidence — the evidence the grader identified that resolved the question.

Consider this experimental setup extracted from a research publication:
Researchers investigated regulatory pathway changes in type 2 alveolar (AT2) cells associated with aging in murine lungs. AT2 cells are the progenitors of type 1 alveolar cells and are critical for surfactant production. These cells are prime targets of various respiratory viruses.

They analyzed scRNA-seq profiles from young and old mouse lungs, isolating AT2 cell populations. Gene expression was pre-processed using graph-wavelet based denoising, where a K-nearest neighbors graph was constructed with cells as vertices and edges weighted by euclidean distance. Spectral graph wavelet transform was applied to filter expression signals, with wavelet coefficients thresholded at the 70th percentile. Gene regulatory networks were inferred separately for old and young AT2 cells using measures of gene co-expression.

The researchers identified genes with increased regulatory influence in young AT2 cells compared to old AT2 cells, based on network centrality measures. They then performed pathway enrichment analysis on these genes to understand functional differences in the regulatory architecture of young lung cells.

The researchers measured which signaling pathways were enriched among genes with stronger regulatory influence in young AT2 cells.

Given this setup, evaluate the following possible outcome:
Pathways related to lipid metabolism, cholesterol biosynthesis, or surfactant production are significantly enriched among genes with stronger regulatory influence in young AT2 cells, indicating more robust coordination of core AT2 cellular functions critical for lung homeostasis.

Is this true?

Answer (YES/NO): NO